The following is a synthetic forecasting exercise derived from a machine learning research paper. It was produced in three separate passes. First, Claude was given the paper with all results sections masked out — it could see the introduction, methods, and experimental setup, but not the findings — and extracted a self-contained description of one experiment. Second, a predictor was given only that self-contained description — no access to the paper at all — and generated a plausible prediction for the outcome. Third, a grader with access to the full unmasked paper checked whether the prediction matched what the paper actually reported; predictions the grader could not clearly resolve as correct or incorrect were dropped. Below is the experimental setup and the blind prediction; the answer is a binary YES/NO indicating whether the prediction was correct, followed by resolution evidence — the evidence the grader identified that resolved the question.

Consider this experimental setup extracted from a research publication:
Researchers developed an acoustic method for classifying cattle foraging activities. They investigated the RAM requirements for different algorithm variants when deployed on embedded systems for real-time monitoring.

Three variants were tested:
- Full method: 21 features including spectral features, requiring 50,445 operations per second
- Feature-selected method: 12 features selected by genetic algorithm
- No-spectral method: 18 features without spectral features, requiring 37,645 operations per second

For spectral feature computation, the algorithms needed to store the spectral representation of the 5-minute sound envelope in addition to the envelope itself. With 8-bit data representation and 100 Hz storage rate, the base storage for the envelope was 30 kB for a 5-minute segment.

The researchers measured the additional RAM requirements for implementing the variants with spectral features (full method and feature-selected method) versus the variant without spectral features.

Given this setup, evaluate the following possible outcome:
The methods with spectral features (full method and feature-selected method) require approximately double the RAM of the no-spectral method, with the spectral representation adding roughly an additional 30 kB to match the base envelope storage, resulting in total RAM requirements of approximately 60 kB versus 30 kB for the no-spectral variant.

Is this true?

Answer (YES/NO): YES